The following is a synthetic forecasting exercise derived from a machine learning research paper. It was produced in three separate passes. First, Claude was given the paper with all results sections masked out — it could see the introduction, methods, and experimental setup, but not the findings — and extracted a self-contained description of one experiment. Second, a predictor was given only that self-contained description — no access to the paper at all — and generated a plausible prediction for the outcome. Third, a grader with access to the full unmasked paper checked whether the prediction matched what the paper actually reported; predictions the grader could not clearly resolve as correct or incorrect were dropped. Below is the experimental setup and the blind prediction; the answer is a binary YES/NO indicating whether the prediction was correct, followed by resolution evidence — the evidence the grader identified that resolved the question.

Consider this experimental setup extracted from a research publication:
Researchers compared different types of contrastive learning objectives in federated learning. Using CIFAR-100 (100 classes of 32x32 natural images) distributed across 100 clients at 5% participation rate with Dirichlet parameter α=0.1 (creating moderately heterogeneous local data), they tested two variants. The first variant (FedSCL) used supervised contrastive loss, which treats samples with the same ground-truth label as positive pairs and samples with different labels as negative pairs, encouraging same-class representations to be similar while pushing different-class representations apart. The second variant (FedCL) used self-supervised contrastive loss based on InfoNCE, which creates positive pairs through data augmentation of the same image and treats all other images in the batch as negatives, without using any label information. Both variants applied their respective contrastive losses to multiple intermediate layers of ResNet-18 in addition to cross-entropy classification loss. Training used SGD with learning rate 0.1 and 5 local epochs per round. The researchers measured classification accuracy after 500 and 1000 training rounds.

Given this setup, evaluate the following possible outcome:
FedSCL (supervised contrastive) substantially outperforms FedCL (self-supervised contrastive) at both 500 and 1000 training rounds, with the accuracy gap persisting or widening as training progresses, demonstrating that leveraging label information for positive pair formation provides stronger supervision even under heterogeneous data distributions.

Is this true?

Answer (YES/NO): NO